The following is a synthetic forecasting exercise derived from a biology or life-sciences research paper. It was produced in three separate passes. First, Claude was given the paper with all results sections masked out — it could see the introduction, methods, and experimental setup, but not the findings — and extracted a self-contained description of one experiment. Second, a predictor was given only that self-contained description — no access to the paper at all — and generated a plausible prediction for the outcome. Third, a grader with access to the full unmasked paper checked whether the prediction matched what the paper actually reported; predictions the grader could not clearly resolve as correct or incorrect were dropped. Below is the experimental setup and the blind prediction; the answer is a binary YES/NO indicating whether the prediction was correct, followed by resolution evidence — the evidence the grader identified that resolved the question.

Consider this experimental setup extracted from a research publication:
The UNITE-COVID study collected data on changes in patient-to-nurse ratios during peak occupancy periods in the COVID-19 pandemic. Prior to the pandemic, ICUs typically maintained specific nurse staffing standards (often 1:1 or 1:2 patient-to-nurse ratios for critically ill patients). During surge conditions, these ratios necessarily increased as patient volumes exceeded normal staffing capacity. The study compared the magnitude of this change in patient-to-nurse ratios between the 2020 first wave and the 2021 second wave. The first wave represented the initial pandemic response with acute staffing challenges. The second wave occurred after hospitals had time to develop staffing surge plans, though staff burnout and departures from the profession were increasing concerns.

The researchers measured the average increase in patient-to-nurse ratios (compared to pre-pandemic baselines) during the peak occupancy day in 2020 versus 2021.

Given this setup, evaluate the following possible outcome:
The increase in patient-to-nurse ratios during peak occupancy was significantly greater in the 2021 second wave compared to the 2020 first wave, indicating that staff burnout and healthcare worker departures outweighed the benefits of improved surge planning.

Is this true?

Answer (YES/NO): NO